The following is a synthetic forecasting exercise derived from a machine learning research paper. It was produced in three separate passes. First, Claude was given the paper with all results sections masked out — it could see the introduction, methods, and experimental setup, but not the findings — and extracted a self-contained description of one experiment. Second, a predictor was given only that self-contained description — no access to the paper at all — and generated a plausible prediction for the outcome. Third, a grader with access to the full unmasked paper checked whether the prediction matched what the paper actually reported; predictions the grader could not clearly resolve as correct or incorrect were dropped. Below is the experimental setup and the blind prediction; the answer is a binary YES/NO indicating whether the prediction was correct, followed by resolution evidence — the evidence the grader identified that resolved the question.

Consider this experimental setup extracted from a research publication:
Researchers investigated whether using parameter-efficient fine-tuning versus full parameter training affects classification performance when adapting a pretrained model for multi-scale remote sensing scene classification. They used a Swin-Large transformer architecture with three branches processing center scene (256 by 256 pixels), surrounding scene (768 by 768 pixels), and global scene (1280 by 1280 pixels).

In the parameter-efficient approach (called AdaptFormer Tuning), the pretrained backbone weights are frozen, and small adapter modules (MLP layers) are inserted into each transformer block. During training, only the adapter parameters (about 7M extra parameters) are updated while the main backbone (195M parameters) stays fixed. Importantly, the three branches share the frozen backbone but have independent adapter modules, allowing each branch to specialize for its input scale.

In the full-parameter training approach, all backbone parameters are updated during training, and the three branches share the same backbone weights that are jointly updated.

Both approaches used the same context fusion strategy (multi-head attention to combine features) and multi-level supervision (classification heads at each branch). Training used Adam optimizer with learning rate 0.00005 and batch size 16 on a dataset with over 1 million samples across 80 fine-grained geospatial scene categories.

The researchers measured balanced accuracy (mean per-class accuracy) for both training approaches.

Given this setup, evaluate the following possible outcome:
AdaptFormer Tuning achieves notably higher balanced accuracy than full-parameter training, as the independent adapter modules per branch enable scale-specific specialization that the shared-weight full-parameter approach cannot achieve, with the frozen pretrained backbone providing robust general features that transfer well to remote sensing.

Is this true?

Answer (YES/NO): YES